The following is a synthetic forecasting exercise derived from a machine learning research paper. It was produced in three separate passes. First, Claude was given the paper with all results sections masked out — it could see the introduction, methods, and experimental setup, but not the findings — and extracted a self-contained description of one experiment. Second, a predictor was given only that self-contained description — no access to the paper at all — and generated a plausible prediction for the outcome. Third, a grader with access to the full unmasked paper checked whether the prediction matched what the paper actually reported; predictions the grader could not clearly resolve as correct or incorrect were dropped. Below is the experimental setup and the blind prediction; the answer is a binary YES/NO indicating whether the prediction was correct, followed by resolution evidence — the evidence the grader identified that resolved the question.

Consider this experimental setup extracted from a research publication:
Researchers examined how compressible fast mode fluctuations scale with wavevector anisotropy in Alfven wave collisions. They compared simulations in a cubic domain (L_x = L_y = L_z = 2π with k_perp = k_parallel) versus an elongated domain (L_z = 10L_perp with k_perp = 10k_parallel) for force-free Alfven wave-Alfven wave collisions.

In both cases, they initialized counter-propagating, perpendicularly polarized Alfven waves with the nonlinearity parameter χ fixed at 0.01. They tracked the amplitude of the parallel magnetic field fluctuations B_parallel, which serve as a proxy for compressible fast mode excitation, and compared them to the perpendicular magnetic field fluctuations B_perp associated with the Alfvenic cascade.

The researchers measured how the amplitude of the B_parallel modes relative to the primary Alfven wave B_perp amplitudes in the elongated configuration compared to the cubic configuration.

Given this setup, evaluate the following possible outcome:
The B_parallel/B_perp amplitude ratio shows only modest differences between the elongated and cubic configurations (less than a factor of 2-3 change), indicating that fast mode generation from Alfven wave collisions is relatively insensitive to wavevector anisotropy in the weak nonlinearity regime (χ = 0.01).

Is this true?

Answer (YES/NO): NO